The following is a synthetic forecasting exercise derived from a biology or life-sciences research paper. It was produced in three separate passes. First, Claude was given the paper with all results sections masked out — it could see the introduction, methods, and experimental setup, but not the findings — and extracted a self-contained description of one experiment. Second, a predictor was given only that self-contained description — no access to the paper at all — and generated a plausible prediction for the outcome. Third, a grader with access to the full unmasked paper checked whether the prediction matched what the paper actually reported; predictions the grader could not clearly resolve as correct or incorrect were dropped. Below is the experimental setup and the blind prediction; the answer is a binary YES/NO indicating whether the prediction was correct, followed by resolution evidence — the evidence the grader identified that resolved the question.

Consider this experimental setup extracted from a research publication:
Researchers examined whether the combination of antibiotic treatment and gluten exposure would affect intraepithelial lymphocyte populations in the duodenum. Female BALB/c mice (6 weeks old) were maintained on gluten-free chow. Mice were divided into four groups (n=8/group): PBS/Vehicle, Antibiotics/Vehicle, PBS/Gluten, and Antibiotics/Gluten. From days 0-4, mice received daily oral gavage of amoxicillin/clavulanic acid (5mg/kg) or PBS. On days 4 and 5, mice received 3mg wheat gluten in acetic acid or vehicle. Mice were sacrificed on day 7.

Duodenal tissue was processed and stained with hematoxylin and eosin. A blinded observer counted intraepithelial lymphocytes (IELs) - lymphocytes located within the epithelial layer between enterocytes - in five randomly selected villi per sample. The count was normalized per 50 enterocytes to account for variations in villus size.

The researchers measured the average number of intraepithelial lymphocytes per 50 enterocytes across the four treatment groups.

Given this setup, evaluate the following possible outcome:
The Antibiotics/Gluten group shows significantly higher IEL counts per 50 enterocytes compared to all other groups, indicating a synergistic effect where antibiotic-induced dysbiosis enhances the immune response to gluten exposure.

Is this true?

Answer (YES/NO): NO